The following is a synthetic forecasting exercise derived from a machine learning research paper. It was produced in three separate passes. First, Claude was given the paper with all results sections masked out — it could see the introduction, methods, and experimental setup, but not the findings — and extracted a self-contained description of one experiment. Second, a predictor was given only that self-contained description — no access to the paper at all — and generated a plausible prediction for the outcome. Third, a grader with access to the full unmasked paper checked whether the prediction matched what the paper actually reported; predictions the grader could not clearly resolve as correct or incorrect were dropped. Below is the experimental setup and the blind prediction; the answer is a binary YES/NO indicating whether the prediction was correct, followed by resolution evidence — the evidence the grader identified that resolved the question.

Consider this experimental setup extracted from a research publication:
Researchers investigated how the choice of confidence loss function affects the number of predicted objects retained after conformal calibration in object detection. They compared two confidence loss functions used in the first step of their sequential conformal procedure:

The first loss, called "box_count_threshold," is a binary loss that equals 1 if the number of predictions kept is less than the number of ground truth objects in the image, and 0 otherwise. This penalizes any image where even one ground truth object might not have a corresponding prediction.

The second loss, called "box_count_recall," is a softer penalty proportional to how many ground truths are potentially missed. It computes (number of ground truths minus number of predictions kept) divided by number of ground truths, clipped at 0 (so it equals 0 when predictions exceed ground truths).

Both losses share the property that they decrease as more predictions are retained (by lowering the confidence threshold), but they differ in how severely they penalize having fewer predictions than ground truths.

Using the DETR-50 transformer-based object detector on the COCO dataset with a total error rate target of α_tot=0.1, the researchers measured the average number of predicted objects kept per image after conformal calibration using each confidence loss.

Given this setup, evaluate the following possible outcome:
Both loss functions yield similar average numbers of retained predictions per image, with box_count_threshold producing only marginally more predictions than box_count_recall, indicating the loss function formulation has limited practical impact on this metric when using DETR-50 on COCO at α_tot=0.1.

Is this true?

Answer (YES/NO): NO